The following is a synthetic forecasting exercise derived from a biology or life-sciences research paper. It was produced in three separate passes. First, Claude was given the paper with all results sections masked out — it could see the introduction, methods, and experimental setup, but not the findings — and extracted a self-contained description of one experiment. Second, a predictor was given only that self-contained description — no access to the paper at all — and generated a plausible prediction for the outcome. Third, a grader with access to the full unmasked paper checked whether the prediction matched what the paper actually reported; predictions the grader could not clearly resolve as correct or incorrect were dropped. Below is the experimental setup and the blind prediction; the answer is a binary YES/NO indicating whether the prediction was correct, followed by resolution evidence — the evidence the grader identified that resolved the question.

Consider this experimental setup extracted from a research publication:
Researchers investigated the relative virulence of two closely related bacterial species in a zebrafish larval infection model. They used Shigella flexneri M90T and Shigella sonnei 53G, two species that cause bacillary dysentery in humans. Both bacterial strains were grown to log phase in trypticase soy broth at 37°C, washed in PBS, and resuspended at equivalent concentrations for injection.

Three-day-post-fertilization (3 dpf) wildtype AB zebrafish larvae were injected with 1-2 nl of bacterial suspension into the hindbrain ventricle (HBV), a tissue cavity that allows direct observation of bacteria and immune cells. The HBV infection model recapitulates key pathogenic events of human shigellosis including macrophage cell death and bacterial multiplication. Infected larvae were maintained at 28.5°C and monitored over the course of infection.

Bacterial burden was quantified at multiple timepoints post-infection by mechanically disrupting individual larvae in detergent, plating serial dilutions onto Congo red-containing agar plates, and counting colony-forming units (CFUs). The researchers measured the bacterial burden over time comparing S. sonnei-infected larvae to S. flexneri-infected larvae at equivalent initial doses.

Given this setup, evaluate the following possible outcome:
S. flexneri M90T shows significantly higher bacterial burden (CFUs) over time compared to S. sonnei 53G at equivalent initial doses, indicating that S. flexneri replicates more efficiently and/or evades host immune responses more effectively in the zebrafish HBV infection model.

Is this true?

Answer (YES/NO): NO